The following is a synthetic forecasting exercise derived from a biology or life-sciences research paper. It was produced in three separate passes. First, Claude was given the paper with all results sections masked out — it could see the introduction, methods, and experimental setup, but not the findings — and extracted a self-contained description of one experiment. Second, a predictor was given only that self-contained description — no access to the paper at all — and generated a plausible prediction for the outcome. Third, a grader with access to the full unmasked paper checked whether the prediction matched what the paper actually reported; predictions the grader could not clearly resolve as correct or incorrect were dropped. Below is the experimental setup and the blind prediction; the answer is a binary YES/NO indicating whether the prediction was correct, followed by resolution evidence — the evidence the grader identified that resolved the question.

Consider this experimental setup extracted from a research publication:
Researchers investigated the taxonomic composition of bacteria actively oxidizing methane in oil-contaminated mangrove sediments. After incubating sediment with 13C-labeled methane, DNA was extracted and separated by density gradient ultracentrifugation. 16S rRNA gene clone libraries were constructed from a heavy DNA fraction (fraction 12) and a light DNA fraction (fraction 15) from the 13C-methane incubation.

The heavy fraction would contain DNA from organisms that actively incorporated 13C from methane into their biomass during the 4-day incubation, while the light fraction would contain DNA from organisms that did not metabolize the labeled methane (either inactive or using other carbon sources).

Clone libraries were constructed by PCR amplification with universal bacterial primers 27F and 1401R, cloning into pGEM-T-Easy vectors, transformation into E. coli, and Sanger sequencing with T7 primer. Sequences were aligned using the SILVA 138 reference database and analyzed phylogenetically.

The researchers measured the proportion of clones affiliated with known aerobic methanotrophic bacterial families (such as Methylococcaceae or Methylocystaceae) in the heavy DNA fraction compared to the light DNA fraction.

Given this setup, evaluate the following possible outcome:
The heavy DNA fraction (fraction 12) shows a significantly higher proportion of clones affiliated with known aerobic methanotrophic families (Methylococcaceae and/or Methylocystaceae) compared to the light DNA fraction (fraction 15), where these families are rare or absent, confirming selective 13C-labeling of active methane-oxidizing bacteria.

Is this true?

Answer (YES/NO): YES